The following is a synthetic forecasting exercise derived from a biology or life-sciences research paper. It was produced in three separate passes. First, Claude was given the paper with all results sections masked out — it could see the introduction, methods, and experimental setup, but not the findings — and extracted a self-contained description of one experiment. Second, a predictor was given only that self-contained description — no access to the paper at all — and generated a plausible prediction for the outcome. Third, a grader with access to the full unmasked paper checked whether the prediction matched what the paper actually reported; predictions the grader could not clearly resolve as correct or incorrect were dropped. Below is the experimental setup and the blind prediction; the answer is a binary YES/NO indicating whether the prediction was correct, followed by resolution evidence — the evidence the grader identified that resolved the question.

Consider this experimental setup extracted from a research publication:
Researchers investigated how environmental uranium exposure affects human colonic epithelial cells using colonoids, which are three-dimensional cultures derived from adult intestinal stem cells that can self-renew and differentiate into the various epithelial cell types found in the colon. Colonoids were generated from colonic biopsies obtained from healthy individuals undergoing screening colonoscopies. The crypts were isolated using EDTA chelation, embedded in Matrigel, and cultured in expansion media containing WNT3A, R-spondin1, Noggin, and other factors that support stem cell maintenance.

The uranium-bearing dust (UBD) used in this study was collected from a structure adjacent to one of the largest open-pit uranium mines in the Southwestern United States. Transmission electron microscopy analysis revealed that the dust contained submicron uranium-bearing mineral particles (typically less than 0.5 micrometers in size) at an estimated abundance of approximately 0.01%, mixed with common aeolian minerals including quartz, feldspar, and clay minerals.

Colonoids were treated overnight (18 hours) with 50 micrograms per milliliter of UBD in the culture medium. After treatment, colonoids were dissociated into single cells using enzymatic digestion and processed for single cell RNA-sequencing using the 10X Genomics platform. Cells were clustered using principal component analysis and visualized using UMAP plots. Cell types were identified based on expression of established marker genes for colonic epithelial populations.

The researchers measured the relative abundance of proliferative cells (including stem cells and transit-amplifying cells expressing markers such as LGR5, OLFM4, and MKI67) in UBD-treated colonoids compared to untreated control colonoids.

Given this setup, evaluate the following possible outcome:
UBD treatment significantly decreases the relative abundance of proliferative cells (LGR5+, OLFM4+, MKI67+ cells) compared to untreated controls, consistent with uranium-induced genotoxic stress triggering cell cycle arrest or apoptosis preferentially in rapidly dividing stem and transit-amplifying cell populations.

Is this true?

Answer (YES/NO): NO